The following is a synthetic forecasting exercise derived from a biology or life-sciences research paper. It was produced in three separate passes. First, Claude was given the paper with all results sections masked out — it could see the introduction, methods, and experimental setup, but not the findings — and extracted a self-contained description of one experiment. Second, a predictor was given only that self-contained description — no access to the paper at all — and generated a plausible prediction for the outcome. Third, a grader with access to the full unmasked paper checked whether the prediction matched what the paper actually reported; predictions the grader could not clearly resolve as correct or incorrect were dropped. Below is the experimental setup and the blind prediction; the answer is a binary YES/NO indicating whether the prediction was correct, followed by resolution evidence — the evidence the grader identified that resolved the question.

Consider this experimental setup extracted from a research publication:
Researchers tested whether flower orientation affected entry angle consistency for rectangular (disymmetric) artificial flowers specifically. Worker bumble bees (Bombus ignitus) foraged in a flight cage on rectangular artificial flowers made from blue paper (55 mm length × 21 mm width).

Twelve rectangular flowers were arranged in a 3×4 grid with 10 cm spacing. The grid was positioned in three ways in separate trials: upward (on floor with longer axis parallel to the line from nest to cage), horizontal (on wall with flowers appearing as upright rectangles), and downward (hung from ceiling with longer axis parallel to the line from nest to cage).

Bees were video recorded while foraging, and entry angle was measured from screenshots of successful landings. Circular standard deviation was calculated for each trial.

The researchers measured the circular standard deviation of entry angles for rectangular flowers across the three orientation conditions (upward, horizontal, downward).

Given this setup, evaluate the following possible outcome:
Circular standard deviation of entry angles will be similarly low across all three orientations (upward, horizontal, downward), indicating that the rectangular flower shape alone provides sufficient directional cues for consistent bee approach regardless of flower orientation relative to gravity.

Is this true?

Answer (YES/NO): NO